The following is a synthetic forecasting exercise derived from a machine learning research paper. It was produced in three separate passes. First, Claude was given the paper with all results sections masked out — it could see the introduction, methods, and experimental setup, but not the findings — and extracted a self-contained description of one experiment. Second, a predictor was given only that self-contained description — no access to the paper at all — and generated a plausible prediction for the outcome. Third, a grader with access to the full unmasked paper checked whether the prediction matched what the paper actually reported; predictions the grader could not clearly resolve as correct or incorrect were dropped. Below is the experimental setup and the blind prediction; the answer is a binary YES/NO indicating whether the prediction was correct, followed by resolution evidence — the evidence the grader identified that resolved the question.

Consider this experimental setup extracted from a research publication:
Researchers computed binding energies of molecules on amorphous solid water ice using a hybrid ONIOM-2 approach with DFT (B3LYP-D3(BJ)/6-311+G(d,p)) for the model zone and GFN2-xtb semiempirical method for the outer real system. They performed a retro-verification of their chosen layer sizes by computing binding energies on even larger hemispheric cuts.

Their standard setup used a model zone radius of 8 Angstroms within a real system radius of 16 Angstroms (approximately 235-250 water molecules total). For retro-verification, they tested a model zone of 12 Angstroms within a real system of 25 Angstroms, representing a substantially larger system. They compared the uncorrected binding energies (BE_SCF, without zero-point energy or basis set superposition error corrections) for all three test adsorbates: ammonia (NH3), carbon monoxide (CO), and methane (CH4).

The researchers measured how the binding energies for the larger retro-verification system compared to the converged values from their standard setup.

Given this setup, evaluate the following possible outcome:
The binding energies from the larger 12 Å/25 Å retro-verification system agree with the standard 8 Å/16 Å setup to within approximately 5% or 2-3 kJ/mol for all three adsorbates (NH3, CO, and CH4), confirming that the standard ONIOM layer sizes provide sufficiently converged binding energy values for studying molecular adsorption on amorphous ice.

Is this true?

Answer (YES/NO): YES